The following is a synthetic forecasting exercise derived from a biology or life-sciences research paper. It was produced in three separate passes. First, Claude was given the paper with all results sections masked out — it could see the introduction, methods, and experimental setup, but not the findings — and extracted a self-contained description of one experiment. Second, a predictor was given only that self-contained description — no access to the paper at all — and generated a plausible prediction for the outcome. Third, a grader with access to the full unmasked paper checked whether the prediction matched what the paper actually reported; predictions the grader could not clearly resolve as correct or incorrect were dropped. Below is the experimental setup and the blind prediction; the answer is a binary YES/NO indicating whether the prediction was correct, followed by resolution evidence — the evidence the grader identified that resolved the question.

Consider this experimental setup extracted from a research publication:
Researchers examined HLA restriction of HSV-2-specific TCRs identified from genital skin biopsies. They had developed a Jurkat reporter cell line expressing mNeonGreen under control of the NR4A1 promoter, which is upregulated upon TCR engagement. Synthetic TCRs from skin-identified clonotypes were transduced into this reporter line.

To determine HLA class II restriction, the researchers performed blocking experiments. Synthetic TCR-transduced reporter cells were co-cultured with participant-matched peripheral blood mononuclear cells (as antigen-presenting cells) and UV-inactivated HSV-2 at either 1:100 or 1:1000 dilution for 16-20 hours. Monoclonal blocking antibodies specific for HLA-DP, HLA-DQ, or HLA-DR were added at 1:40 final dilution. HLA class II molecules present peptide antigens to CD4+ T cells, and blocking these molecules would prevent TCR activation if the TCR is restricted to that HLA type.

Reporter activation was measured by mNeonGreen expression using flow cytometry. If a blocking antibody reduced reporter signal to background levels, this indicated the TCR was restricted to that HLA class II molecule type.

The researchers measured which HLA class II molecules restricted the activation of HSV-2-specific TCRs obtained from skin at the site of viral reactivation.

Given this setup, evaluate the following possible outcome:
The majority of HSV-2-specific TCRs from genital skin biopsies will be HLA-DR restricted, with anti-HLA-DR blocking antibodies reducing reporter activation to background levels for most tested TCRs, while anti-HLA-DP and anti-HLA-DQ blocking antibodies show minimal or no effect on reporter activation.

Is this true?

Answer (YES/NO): NO